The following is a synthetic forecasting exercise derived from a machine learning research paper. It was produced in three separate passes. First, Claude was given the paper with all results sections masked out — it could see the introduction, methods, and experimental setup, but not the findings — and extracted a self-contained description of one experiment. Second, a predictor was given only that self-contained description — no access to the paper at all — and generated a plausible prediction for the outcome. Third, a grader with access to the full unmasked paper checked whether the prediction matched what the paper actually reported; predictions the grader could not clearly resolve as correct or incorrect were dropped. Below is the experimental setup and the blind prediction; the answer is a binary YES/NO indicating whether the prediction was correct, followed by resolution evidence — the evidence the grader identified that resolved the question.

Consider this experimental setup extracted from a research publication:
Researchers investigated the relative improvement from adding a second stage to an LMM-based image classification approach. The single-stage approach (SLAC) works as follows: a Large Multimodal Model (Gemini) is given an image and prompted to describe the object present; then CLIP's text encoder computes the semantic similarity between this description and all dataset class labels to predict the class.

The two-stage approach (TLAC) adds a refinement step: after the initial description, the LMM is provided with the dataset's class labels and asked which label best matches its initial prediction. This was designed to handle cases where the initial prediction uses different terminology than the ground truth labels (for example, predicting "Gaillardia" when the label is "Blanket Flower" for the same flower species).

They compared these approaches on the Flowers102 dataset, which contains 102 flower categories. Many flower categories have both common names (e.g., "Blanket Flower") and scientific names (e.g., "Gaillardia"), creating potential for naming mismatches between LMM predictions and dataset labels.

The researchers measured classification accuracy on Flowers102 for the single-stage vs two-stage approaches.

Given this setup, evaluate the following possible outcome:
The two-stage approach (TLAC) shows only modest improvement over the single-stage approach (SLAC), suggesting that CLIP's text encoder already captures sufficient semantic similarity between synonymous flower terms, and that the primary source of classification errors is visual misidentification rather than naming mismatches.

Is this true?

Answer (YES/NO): NO